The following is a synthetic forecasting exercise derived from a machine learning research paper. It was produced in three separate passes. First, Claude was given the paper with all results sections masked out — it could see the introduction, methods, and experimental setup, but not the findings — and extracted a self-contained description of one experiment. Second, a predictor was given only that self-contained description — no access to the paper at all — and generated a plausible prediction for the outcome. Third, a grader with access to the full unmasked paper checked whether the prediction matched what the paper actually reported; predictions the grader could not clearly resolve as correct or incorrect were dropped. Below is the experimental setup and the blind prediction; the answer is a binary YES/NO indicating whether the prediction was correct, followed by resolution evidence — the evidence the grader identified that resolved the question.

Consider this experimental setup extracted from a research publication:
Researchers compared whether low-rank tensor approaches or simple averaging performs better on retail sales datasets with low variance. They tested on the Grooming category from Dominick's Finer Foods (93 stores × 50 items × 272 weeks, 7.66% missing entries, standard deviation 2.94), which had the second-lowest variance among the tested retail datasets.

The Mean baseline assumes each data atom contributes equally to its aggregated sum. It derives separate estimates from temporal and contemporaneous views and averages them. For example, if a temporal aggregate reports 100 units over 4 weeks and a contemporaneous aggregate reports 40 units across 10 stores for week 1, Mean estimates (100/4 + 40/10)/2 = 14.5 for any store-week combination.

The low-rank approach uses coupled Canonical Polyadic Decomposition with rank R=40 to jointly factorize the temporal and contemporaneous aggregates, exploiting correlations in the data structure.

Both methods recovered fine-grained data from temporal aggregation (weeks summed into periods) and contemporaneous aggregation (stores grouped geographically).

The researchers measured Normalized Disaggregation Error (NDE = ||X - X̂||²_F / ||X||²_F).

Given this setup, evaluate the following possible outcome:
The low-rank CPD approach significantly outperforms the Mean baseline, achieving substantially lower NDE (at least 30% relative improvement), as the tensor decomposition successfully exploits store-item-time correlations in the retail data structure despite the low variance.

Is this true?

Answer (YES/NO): NO